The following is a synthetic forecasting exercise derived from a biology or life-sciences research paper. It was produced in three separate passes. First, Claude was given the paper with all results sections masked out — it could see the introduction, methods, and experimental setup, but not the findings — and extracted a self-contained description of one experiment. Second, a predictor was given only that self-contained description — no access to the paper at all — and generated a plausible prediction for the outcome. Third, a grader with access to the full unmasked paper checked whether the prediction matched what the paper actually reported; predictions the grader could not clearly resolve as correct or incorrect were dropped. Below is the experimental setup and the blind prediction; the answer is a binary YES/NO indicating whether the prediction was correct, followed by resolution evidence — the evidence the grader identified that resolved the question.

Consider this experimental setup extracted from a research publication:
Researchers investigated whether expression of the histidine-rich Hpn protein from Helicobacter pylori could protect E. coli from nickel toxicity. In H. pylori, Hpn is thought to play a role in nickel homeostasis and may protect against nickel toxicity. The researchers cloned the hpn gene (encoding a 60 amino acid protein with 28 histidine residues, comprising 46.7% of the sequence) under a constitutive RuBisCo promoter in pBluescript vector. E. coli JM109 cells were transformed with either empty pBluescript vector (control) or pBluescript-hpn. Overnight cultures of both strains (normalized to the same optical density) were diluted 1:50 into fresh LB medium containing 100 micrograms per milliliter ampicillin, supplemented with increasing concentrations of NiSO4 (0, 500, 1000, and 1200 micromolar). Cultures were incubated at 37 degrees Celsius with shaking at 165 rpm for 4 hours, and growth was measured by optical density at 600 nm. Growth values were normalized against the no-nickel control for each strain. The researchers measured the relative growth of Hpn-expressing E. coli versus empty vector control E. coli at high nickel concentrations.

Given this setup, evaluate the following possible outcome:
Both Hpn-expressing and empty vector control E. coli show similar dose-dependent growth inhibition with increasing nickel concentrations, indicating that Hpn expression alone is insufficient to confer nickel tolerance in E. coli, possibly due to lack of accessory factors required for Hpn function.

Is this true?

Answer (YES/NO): NO